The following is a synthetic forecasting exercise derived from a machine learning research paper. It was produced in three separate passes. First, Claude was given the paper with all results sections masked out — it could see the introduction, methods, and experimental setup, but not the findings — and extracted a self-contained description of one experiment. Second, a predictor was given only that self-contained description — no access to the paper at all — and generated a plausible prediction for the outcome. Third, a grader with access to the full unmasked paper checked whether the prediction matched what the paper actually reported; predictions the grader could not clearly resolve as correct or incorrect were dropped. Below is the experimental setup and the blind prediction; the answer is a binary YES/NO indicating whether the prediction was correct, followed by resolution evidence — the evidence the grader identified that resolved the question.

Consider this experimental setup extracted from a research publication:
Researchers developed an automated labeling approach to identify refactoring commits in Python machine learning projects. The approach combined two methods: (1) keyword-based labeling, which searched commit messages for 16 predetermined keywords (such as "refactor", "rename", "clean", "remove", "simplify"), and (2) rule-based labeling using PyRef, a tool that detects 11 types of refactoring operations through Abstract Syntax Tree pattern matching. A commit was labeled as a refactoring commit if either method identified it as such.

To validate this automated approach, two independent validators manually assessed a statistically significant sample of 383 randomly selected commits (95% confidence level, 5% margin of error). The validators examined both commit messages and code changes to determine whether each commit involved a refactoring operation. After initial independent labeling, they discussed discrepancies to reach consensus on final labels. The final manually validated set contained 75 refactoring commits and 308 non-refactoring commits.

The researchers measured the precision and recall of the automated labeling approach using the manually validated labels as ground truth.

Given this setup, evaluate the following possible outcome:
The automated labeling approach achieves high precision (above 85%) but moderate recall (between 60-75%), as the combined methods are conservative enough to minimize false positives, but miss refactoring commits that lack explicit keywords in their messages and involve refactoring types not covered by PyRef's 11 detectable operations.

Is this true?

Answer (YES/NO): NO